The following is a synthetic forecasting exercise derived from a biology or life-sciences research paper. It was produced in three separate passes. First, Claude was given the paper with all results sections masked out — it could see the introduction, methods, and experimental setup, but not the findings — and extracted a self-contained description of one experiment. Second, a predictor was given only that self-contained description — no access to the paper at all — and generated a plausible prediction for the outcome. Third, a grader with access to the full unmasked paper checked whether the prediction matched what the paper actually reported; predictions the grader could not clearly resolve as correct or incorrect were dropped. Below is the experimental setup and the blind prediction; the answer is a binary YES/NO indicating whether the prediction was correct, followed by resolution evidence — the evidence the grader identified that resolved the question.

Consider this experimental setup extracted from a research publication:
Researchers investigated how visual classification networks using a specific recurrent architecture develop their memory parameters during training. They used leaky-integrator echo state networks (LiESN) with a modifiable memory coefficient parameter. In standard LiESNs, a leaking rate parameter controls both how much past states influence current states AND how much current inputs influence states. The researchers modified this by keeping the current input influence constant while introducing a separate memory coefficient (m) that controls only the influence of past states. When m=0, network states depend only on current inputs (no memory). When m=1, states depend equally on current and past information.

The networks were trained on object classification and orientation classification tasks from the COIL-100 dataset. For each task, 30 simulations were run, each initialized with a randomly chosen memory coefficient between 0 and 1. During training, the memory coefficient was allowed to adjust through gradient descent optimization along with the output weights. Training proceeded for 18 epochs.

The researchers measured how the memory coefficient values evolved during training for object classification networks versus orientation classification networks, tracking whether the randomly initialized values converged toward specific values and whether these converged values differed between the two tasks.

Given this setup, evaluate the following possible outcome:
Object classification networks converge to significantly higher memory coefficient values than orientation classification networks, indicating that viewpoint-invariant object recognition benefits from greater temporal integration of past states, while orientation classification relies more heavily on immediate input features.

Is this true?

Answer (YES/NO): YES